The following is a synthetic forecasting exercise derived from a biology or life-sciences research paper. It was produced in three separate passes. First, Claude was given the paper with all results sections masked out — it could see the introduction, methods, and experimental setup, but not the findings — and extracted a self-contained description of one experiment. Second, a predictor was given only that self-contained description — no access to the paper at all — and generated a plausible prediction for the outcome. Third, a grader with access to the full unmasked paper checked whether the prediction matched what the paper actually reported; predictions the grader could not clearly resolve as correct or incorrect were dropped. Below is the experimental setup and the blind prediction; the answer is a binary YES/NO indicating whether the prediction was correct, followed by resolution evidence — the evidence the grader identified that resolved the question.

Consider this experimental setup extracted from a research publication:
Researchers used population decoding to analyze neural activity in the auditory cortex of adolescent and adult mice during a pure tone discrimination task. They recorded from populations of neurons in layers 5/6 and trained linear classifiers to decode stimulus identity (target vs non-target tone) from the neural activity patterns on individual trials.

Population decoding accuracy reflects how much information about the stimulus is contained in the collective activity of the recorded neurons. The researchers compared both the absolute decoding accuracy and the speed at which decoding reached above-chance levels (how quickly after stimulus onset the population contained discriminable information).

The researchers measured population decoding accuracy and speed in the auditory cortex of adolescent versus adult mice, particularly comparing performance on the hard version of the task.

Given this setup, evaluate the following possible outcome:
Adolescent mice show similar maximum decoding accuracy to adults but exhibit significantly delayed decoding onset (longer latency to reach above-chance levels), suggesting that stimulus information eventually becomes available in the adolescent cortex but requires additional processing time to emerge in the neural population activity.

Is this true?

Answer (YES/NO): NO